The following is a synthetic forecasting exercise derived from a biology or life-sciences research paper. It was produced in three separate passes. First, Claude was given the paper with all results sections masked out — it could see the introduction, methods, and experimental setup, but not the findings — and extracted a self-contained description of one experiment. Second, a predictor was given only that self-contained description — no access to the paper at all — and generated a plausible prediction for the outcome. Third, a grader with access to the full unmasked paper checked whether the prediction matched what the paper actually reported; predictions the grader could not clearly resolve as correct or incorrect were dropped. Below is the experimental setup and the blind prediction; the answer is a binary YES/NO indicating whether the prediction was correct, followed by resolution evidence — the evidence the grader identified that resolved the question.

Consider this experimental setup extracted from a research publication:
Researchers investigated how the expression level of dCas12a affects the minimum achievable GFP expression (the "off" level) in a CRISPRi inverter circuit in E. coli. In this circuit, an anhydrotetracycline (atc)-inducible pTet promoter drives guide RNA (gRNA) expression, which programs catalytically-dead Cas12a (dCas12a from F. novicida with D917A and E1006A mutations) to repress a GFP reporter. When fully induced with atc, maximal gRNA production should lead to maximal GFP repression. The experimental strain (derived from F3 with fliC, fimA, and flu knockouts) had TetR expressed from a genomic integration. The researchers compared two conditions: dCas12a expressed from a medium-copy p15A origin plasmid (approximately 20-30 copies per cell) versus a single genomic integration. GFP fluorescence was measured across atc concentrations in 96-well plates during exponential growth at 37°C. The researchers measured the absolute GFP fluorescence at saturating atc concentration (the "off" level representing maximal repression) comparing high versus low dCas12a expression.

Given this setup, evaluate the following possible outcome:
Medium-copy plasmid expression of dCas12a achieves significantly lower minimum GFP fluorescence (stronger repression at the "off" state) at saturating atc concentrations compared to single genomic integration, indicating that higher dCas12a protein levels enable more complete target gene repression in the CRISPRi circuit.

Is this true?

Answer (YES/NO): YES